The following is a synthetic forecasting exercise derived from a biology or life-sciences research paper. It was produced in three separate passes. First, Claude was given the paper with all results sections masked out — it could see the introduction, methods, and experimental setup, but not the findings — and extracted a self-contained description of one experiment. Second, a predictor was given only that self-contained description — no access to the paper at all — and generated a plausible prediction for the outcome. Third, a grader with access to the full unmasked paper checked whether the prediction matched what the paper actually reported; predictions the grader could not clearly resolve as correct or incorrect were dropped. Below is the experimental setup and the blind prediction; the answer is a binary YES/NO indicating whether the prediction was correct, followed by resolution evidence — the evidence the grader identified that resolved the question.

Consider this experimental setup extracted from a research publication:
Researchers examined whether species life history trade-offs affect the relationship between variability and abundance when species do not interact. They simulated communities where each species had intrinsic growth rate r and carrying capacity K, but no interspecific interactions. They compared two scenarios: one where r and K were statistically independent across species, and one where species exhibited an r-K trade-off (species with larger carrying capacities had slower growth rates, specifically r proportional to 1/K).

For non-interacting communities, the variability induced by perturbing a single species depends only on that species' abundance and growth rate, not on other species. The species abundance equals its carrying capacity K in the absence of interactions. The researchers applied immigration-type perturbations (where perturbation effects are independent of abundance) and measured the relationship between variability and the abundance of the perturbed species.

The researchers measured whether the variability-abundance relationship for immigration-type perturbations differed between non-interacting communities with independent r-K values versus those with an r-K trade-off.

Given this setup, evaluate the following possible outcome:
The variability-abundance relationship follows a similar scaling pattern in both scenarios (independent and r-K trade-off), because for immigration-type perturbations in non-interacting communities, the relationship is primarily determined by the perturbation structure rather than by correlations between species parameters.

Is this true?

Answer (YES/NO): NO